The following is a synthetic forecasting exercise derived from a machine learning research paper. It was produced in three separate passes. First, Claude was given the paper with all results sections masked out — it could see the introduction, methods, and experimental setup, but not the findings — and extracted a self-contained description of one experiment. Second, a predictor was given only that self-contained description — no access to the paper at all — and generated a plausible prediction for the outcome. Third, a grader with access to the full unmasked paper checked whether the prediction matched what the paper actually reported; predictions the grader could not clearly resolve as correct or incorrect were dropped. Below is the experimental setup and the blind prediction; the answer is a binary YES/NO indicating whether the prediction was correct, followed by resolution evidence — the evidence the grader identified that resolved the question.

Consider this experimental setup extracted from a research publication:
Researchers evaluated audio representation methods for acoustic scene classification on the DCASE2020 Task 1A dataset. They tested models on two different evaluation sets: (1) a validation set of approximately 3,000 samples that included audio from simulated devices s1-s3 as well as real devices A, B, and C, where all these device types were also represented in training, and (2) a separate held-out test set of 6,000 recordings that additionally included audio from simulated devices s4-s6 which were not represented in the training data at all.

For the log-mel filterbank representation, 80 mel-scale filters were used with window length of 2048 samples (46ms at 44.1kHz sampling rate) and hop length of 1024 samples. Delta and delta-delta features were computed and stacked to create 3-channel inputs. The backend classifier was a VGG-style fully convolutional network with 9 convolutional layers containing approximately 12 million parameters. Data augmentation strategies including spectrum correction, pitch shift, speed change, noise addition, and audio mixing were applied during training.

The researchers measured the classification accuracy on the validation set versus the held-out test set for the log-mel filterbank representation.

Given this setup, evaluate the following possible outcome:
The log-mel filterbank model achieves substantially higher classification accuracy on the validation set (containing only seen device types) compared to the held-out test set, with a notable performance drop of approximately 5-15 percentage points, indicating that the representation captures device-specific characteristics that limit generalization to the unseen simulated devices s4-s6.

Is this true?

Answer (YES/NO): NO